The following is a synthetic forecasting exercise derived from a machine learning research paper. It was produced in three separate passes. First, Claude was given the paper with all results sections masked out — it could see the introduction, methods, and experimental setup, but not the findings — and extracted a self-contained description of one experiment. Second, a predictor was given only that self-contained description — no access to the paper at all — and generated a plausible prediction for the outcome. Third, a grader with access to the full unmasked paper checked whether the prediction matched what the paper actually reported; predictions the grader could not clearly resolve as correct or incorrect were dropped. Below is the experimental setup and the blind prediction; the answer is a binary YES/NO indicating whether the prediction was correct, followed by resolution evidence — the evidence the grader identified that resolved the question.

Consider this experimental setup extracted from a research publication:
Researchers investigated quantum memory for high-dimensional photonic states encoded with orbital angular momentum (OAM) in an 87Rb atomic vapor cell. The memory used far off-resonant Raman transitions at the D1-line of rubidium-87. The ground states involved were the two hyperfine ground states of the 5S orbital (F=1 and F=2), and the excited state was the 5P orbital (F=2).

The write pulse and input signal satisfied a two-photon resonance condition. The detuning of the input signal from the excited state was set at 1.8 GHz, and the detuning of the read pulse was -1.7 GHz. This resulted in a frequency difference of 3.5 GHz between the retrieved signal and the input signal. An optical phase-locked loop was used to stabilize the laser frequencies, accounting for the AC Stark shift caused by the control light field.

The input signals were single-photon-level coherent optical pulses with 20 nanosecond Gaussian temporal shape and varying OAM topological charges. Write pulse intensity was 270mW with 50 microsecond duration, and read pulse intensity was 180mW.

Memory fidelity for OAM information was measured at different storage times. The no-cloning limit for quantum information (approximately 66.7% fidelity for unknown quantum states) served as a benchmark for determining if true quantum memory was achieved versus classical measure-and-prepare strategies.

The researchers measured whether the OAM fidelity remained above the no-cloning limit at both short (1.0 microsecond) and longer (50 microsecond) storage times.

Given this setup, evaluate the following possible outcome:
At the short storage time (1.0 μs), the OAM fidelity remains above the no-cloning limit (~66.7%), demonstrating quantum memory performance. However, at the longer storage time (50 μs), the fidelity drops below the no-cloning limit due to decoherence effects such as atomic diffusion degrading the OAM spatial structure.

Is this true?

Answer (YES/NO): YES